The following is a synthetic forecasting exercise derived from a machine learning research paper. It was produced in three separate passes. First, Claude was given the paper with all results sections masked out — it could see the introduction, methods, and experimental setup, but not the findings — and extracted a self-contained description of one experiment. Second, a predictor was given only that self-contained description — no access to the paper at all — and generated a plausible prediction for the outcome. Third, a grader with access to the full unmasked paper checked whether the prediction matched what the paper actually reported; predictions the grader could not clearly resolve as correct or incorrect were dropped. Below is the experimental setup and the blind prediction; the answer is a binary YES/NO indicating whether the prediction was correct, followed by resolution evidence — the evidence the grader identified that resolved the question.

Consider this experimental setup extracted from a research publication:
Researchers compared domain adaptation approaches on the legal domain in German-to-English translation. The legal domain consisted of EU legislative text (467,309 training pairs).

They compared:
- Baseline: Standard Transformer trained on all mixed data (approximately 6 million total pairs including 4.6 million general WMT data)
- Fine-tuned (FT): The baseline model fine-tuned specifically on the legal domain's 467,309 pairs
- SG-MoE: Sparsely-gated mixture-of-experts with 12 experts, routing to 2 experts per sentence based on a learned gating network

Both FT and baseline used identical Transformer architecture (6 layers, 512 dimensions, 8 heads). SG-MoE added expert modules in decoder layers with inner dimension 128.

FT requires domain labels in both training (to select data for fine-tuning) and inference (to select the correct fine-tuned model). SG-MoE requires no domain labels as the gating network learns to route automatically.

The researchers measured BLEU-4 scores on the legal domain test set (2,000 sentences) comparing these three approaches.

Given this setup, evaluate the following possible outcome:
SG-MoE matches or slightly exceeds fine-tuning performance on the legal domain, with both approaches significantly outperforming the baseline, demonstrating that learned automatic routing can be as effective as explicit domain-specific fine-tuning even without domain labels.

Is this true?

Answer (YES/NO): NO